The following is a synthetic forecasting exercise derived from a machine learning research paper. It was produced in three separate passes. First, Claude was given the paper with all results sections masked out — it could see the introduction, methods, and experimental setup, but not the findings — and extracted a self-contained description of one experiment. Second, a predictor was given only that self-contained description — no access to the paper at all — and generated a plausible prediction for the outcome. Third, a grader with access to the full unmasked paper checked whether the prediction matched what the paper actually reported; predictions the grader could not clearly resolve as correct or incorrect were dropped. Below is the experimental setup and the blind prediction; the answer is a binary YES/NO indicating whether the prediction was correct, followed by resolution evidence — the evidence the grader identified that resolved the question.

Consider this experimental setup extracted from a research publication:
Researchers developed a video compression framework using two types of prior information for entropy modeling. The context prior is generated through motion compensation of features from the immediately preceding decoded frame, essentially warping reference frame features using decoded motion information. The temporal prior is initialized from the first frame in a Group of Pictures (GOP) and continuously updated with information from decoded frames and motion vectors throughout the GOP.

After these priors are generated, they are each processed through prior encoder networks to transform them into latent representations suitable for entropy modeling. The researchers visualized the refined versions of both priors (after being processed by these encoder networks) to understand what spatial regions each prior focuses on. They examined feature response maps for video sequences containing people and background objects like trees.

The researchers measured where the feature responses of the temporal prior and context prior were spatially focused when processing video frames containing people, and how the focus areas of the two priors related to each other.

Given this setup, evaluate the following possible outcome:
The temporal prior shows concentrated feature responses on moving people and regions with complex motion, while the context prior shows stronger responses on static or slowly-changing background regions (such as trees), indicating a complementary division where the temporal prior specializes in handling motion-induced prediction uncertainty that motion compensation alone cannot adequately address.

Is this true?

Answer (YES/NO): NO